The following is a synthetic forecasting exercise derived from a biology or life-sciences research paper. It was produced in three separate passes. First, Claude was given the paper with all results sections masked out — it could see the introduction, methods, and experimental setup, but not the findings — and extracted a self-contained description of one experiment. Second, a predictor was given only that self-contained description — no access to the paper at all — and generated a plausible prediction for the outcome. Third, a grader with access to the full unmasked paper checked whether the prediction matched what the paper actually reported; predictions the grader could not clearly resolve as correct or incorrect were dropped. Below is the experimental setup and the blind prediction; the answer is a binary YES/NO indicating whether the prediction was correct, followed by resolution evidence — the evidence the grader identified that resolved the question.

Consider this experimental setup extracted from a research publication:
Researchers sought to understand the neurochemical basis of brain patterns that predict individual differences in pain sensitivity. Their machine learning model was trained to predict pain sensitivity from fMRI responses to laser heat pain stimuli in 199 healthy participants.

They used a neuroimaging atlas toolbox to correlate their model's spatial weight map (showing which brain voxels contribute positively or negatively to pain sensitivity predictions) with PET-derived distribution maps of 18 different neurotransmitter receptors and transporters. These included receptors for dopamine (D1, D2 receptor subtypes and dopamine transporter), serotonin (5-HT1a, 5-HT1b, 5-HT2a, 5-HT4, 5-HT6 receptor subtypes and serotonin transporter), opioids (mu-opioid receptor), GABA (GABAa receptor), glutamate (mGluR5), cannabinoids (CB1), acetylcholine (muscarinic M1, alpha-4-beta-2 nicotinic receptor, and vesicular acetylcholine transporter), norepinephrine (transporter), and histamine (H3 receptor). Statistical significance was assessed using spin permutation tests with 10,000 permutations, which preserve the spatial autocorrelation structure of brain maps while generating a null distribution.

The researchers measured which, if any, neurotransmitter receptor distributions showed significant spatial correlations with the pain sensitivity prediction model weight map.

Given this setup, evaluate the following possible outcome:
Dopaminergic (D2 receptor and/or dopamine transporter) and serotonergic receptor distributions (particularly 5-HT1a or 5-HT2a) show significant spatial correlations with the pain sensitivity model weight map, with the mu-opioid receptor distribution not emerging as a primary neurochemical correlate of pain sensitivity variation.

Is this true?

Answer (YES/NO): NO